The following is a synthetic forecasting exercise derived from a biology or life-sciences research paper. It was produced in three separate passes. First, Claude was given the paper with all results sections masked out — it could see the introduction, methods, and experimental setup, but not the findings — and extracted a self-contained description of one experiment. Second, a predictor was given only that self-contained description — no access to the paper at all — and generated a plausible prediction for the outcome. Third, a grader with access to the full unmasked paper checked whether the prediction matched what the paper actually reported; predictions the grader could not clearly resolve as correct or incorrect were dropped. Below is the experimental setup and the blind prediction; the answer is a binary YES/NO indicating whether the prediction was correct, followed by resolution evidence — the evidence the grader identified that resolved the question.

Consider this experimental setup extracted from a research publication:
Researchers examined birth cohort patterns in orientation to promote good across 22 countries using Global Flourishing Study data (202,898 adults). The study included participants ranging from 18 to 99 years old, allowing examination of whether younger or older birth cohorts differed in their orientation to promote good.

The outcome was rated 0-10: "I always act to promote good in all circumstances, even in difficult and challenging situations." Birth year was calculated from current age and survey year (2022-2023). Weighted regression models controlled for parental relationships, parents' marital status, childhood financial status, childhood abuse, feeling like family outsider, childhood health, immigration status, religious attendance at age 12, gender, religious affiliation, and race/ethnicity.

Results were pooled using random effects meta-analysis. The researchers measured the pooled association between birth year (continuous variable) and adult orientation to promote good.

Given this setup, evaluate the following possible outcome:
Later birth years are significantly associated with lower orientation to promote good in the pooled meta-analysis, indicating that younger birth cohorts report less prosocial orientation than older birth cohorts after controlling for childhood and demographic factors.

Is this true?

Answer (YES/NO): YES